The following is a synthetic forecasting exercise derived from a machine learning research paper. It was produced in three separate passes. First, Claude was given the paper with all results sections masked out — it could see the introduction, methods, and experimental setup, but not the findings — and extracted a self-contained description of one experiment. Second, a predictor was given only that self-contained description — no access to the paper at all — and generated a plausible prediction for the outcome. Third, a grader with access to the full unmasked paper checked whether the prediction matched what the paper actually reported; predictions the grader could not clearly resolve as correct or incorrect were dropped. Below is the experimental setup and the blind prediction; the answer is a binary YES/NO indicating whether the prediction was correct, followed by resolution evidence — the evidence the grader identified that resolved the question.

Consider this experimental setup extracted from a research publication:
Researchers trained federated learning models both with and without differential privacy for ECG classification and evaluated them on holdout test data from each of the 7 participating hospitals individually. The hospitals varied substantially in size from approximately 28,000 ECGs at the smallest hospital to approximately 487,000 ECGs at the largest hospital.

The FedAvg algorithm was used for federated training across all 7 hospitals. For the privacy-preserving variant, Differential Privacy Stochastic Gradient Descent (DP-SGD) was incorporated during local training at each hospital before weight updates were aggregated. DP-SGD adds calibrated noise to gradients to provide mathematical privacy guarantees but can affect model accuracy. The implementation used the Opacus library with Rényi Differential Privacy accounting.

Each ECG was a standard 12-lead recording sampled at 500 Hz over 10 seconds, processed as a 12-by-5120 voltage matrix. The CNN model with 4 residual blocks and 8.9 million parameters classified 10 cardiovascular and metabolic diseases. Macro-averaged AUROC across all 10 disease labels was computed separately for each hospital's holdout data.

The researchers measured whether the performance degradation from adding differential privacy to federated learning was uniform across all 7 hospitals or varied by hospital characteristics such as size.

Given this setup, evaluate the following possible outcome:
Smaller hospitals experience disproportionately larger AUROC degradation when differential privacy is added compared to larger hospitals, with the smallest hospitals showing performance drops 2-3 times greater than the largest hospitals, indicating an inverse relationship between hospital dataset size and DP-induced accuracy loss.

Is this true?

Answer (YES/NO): NO